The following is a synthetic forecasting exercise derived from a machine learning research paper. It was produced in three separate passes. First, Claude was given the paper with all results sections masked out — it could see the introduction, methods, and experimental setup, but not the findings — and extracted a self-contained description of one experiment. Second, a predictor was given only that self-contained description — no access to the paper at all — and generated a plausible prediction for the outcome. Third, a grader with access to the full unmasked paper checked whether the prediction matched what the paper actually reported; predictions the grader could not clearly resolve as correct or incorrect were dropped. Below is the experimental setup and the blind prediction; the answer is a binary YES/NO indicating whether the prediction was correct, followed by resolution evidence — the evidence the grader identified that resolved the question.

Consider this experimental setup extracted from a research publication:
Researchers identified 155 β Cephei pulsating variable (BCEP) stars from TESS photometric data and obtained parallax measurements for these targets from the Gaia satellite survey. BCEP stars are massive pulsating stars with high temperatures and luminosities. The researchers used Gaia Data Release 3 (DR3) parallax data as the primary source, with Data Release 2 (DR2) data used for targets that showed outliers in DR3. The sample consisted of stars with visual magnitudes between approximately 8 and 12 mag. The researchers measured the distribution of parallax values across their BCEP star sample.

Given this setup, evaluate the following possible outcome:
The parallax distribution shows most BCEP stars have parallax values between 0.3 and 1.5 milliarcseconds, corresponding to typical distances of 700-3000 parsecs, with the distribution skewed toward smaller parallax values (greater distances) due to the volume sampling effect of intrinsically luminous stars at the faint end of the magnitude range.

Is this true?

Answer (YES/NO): NO